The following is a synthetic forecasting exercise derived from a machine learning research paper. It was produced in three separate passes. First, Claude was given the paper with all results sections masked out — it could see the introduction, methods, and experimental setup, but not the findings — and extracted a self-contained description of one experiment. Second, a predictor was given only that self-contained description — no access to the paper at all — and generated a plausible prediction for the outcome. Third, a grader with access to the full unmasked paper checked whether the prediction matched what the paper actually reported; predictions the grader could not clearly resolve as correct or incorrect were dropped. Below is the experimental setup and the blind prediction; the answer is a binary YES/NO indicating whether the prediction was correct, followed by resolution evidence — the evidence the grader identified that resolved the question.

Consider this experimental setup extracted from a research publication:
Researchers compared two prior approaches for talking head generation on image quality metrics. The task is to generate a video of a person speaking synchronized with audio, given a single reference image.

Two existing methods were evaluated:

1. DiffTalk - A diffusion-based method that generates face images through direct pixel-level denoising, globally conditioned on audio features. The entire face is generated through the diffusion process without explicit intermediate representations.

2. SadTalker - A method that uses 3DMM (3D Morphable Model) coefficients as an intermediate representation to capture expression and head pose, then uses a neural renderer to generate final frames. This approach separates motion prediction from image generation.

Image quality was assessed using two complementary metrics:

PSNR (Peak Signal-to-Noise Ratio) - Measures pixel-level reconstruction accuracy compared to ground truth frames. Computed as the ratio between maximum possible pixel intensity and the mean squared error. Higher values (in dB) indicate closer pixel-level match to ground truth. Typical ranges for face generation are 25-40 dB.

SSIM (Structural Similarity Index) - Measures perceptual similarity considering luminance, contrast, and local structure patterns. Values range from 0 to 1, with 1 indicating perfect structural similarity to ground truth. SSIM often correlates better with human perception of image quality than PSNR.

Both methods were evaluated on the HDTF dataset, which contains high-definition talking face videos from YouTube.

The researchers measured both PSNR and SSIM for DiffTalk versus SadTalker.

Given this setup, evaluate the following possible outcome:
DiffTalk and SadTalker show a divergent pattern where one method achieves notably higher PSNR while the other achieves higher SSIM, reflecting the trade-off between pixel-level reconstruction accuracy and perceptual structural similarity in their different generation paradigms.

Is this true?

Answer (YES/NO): NO